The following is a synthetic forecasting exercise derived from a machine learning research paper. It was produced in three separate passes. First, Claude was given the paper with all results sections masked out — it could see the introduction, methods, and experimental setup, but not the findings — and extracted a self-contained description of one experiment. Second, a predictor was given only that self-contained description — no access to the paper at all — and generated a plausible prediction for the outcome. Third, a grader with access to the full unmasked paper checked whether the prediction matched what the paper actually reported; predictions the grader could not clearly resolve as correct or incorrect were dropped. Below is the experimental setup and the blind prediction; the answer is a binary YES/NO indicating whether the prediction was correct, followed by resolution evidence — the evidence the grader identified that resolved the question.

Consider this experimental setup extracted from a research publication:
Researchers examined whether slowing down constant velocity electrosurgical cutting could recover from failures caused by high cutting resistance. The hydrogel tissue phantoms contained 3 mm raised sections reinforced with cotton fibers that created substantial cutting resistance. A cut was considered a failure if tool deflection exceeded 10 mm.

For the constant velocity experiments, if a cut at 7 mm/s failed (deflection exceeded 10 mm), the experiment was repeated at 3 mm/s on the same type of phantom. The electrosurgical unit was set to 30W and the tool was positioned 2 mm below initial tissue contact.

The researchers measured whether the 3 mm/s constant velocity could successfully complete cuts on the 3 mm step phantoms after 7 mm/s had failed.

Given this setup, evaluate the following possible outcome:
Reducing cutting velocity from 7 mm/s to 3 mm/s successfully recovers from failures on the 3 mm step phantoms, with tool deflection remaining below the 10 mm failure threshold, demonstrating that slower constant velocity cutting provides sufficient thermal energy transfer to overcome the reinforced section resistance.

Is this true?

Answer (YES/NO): YES